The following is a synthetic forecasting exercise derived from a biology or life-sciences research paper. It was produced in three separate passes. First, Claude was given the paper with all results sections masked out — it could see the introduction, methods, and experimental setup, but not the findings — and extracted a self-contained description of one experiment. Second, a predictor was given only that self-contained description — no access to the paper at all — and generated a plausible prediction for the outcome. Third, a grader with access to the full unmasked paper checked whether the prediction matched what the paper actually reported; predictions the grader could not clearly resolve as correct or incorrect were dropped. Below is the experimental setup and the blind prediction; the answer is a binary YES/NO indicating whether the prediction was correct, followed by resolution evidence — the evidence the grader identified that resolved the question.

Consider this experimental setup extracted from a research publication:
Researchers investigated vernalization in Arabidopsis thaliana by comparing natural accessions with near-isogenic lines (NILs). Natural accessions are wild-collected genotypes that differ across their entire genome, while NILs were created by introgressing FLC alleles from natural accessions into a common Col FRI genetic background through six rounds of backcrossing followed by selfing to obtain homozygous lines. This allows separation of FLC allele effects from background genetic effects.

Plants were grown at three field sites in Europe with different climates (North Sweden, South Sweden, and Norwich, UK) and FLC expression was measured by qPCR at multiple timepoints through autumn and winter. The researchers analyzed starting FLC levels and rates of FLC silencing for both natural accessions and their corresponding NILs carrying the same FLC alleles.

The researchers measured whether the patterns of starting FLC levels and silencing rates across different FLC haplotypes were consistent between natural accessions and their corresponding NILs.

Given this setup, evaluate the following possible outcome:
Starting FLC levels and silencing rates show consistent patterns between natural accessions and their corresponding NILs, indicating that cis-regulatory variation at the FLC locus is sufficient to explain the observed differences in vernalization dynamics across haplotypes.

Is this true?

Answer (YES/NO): NO